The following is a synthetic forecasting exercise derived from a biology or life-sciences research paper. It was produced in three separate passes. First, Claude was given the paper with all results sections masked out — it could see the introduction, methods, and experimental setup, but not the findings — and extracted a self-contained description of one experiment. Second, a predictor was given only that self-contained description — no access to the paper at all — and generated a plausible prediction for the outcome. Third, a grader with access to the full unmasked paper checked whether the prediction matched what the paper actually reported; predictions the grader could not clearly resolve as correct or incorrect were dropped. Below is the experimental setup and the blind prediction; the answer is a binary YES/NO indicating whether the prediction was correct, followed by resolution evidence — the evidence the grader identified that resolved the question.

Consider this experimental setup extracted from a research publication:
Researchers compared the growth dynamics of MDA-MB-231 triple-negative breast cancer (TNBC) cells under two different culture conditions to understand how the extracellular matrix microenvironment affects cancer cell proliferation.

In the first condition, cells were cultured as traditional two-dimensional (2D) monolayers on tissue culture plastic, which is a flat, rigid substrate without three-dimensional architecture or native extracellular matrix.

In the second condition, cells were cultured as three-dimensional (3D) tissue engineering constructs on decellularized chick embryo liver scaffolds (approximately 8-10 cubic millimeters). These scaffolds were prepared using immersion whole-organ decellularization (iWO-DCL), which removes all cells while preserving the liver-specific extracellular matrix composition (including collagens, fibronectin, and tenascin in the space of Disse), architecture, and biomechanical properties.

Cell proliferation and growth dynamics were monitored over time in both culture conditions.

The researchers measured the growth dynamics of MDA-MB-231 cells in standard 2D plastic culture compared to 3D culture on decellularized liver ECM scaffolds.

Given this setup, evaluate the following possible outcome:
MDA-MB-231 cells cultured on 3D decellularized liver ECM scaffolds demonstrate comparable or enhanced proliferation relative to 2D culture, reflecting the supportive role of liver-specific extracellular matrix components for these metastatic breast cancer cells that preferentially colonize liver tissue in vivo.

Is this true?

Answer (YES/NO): NO